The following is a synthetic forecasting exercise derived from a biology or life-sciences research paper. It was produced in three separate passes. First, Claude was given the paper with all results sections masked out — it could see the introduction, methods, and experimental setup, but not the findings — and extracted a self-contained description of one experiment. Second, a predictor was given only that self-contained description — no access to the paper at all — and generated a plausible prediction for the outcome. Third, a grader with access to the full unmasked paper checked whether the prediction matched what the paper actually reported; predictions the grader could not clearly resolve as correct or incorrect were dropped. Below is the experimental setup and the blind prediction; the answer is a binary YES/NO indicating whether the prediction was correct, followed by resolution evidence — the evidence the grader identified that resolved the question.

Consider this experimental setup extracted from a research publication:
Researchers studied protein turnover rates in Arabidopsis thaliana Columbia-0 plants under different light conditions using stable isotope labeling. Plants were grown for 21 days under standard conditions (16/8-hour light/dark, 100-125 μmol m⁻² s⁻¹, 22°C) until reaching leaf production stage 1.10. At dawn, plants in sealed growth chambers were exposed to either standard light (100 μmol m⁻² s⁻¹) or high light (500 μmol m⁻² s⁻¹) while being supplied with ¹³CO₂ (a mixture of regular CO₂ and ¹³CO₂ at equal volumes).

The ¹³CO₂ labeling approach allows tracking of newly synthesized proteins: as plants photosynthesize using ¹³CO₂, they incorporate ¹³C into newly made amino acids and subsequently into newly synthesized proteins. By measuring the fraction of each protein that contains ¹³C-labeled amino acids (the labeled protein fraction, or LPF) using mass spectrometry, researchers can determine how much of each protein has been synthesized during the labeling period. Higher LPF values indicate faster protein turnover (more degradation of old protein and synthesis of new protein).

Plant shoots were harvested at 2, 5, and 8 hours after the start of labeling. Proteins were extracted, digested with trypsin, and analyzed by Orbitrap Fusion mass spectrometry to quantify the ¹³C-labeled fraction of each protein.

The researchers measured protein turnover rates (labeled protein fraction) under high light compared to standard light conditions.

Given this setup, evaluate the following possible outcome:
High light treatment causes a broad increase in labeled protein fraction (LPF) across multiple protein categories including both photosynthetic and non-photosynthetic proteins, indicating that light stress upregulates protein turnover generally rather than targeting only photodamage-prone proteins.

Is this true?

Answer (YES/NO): YES